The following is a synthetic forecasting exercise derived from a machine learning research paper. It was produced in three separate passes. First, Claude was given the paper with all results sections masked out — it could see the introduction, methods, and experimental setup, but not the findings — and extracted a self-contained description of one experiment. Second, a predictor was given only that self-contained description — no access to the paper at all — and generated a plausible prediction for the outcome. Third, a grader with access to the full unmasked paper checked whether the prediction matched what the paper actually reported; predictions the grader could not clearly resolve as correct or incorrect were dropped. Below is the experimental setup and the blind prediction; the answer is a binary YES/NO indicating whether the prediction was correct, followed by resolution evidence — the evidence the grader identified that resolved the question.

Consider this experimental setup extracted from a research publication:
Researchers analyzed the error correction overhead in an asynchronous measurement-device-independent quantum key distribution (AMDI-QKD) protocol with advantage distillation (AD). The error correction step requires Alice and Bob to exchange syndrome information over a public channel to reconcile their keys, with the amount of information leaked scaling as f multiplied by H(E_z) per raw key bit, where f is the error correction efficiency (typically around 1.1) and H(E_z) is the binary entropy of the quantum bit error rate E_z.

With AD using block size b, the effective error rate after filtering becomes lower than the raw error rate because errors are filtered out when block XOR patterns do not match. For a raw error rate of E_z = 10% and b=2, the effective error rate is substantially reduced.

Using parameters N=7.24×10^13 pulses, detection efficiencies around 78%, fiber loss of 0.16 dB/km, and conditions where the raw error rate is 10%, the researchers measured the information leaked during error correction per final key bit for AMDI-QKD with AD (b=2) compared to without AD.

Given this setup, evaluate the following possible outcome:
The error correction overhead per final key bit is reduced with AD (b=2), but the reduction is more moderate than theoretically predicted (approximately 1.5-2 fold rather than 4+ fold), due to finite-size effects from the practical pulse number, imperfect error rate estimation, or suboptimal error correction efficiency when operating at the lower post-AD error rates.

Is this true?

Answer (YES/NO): NO